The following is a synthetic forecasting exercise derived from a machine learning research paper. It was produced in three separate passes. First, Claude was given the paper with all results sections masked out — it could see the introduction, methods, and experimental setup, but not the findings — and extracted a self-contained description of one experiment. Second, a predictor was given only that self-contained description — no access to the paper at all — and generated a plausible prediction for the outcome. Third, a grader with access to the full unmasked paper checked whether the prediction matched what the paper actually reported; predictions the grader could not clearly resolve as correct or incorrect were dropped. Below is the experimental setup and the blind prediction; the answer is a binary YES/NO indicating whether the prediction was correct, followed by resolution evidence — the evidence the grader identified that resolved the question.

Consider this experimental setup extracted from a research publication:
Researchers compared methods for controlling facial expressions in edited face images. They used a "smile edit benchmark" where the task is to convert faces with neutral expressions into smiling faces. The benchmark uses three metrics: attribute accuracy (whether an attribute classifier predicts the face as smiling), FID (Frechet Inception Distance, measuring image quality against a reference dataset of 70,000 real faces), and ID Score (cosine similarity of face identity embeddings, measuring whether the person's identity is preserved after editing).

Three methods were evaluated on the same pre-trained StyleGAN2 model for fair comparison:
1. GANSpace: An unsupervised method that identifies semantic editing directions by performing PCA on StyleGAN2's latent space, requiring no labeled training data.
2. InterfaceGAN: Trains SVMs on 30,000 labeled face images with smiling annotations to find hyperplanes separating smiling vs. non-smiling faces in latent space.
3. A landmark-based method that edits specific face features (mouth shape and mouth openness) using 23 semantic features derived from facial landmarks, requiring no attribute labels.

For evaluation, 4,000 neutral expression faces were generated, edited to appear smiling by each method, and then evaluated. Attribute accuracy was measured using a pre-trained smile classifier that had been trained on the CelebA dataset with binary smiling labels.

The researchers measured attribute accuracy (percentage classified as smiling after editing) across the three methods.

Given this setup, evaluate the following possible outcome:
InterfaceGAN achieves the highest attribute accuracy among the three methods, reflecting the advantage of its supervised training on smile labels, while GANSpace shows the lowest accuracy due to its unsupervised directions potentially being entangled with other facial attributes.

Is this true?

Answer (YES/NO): YES